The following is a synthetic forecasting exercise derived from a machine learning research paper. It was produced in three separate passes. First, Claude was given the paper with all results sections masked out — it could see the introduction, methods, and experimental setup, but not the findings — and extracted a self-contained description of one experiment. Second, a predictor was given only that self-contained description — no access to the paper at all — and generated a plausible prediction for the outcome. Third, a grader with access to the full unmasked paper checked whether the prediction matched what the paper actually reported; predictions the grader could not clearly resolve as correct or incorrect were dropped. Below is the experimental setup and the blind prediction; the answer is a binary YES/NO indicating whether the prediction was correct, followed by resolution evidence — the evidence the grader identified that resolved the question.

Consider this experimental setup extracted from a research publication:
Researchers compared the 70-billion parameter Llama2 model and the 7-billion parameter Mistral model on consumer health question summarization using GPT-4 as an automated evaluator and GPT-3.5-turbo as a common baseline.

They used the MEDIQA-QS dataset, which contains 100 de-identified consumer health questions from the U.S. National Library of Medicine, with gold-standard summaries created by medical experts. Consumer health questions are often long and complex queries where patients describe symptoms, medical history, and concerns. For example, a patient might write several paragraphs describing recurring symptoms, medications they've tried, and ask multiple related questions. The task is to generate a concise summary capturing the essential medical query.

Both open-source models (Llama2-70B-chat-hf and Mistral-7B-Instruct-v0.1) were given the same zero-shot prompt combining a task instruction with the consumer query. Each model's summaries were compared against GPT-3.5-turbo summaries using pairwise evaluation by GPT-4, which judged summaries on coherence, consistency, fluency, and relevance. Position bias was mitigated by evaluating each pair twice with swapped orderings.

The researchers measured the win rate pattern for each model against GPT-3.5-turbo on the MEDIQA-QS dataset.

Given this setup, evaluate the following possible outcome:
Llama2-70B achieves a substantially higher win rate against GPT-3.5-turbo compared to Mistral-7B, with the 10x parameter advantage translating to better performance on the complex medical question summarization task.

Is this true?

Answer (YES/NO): YES